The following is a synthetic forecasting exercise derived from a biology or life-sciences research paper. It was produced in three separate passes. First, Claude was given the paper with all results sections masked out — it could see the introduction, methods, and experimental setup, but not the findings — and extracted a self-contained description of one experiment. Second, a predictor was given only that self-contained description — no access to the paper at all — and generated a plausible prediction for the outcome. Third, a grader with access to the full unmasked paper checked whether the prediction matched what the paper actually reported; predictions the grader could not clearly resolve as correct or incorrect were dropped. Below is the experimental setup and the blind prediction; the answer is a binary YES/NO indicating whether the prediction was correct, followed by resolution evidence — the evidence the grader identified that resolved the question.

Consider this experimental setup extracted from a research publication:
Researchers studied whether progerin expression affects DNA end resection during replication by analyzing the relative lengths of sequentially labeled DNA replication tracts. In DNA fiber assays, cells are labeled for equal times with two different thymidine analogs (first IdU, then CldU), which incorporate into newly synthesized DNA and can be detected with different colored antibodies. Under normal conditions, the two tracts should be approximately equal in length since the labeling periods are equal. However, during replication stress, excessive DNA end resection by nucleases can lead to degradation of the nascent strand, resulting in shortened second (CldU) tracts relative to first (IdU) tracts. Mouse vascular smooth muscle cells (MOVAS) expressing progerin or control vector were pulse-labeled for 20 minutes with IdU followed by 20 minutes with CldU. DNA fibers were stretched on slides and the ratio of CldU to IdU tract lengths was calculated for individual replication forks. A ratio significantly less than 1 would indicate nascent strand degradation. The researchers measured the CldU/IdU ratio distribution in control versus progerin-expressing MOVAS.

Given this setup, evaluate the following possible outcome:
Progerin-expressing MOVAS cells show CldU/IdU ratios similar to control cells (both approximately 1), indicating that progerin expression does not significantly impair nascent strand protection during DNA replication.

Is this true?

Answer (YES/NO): NO